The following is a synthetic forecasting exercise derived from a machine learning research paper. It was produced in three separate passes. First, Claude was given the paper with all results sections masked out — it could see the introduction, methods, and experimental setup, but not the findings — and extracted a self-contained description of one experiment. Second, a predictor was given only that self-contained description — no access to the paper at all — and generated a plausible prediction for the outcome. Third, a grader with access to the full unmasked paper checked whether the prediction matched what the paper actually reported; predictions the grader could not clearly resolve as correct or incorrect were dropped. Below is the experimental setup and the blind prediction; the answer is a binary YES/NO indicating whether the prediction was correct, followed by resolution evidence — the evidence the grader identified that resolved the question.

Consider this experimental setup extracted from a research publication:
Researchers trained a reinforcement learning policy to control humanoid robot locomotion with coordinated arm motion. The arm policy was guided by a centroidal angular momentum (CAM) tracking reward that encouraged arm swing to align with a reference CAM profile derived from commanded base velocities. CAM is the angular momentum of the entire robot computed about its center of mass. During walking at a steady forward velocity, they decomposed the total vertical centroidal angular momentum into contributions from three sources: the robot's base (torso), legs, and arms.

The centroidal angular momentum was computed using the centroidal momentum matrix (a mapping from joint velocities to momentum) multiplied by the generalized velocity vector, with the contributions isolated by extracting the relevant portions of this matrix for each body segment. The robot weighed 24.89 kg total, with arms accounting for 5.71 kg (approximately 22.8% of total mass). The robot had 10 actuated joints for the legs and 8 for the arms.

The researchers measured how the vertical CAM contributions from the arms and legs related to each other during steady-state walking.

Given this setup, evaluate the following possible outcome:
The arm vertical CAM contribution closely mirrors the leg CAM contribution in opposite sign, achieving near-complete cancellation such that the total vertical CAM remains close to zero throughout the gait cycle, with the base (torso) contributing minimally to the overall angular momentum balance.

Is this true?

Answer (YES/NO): NO